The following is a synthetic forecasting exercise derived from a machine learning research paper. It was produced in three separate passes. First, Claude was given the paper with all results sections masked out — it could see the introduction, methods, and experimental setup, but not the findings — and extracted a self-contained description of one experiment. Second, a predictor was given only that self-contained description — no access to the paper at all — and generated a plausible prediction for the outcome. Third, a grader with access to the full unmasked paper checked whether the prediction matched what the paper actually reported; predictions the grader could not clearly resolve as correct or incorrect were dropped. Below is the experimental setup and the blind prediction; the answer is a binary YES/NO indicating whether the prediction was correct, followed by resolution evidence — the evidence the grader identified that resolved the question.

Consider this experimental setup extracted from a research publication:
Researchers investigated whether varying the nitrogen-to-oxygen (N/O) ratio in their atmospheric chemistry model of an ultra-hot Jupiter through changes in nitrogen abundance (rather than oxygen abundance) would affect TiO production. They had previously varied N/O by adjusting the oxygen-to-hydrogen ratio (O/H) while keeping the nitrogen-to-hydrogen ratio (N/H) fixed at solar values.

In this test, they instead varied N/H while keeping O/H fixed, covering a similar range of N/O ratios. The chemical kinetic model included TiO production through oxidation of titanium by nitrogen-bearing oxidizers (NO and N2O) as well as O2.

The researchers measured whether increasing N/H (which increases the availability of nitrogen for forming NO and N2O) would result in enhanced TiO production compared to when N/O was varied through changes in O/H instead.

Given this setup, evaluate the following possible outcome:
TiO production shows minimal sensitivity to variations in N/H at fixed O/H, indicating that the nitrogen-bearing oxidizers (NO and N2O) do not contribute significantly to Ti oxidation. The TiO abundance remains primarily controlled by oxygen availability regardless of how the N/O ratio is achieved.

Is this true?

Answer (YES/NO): YES